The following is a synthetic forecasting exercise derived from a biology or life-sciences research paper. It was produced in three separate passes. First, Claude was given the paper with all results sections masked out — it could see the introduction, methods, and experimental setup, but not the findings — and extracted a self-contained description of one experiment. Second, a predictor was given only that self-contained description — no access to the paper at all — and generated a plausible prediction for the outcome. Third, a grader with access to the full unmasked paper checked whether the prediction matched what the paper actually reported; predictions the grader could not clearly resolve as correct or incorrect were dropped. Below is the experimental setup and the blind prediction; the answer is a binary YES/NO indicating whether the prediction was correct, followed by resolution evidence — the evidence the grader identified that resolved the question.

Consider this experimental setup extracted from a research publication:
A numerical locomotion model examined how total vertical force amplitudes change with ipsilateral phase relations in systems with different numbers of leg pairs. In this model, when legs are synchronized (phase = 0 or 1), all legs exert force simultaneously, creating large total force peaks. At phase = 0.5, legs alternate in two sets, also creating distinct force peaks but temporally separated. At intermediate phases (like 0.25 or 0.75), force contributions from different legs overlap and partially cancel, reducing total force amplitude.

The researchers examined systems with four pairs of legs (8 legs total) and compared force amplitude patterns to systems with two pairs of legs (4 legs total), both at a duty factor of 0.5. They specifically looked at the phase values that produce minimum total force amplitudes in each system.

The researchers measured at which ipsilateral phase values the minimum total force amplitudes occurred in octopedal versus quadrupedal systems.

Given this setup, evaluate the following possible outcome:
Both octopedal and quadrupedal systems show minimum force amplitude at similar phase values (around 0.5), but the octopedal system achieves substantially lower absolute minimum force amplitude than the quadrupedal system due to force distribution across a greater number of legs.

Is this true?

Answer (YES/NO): NO